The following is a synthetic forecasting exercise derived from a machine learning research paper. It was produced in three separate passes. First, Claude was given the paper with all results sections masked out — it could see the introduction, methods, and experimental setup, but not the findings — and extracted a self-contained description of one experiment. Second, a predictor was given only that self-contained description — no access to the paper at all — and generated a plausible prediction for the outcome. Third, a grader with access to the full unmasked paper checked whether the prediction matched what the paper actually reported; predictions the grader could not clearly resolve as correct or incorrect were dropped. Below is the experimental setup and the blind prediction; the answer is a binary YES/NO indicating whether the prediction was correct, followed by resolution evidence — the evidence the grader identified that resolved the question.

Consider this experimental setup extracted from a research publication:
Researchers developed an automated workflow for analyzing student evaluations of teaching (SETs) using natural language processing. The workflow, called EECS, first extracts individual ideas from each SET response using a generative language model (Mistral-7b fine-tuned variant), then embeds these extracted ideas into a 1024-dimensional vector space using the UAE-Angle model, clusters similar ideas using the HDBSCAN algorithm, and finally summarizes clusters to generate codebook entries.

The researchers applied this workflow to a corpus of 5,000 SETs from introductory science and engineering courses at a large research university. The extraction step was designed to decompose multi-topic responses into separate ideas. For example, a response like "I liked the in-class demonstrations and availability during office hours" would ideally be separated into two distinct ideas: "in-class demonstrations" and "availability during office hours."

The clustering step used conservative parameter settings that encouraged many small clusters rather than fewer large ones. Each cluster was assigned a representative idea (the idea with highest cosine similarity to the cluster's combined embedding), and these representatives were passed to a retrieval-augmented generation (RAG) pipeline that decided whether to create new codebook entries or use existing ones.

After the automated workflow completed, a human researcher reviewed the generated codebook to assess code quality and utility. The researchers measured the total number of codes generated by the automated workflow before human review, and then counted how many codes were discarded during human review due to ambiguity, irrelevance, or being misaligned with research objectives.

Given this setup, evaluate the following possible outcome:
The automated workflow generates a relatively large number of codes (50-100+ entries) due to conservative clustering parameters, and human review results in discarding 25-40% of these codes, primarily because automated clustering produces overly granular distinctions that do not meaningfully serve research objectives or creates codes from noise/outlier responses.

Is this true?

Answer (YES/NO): NO